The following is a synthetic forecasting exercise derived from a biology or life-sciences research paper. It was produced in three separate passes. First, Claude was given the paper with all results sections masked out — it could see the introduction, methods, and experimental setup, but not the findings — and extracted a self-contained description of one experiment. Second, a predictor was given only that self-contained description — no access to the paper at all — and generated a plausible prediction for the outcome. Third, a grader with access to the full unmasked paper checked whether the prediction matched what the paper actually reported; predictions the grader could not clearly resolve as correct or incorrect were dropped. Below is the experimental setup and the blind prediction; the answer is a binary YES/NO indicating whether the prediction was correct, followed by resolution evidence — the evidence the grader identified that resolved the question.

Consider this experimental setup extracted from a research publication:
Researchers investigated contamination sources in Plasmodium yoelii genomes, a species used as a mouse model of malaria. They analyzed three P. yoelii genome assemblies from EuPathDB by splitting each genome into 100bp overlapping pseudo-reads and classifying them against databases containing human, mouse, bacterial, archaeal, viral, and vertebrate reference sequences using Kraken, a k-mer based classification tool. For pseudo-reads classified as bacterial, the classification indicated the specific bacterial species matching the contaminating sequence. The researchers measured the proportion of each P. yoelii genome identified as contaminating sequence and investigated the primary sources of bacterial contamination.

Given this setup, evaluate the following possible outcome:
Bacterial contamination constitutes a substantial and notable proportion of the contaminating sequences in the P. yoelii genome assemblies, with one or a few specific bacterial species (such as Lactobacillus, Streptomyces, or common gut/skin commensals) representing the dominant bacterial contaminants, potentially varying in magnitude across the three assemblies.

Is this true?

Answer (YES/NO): NO